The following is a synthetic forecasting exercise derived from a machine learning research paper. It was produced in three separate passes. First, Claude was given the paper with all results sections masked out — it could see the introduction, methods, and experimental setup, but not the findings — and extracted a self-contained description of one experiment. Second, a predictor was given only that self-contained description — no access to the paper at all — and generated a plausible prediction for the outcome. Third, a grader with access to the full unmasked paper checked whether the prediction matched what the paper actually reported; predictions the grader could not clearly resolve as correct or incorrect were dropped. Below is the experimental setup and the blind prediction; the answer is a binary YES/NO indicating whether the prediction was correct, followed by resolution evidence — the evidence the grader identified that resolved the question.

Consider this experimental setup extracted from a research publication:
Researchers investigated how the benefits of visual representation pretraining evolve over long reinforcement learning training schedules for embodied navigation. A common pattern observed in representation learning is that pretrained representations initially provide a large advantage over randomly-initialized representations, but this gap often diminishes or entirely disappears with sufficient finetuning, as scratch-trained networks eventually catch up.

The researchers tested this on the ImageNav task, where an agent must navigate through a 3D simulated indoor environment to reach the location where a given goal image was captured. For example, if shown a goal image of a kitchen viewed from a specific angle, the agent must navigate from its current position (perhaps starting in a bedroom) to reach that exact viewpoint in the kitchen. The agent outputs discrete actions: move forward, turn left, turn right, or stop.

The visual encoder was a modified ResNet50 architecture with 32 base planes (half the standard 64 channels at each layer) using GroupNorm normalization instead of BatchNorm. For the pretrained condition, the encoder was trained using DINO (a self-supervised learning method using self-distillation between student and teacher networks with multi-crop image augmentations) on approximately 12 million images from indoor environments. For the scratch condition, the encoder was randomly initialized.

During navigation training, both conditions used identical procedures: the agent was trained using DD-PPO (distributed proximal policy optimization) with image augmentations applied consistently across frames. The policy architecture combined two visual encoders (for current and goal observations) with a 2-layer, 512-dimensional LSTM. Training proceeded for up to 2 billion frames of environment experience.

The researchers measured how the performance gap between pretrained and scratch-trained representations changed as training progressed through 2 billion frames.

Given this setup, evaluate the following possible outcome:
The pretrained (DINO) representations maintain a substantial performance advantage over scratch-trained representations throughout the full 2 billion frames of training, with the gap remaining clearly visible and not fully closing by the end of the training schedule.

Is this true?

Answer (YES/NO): YES